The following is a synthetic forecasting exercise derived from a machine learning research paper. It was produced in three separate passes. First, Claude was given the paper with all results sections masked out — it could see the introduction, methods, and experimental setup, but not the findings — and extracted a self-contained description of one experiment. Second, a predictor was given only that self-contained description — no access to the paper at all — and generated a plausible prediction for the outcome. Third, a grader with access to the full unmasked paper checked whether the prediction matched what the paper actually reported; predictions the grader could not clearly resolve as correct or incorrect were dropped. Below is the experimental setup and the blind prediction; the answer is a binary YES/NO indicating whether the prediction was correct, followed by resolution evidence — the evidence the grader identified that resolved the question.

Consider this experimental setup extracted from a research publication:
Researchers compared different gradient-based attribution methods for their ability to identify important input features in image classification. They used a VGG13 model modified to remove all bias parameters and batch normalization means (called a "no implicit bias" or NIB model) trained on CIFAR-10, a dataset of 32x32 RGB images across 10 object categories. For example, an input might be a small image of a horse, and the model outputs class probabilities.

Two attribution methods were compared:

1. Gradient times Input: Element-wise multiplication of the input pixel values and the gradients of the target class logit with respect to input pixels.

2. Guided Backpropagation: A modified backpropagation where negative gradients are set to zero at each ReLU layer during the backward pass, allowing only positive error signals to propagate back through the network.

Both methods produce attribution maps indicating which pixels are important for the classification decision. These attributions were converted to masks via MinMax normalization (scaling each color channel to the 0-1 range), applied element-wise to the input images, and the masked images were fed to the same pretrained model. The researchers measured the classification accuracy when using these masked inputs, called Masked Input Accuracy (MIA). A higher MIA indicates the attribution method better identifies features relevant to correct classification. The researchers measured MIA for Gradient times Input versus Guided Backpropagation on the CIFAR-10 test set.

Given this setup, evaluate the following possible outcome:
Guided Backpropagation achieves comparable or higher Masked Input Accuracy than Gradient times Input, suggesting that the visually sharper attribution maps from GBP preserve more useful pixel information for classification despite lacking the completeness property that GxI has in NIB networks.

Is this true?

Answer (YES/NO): NO